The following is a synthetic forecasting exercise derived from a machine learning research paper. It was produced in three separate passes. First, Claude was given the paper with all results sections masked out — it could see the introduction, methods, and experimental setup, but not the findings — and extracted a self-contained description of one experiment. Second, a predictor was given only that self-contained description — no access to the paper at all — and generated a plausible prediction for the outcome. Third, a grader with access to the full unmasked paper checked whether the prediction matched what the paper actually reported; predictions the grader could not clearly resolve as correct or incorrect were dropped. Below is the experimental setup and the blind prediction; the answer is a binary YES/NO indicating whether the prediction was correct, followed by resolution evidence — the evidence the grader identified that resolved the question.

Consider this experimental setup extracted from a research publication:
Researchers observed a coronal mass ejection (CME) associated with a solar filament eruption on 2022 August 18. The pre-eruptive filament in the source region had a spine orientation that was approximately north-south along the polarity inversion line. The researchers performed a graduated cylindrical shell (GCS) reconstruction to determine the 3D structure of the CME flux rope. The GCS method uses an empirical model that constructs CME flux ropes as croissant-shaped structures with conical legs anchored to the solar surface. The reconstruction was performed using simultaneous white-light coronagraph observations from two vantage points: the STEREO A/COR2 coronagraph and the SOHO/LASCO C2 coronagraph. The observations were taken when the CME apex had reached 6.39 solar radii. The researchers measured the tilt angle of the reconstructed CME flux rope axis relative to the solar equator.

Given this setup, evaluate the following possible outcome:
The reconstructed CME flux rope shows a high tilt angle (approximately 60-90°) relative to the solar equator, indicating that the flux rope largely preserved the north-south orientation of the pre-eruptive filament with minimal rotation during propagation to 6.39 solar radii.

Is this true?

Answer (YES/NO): NO